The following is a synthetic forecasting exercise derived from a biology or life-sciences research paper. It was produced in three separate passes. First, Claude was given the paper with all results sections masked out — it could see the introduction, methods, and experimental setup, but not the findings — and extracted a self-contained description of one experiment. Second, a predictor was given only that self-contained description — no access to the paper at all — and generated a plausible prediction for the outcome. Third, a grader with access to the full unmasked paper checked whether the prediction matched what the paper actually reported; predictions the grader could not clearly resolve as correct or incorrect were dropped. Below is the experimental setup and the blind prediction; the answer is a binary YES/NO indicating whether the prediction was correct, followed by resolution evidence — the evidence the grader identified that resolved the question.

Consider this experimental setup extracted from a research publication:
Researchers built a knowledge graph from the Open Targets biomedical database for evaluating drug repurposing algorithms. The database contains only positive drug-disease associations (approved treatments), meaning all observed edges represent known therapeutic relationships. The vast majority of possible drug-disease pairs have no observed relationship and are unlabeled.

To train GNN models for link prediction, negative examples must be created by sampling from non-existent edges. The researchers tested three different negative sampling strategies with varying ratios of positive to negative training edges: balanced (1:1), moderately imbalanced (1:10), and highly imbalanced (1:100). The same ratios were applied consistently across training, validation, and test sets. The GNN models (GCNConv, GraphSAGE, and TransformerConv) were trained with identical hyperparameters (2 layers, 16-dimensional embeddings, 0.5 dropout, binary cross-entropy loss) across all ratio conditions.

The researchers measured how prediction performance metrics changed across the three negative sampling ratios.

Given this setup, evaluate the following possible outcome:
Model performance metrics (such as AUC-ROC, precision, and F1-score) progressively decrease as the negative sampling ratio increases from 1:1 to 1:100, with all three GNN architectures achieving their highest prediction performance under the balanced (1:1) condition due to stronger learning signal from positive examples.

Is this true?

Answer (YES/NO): NO